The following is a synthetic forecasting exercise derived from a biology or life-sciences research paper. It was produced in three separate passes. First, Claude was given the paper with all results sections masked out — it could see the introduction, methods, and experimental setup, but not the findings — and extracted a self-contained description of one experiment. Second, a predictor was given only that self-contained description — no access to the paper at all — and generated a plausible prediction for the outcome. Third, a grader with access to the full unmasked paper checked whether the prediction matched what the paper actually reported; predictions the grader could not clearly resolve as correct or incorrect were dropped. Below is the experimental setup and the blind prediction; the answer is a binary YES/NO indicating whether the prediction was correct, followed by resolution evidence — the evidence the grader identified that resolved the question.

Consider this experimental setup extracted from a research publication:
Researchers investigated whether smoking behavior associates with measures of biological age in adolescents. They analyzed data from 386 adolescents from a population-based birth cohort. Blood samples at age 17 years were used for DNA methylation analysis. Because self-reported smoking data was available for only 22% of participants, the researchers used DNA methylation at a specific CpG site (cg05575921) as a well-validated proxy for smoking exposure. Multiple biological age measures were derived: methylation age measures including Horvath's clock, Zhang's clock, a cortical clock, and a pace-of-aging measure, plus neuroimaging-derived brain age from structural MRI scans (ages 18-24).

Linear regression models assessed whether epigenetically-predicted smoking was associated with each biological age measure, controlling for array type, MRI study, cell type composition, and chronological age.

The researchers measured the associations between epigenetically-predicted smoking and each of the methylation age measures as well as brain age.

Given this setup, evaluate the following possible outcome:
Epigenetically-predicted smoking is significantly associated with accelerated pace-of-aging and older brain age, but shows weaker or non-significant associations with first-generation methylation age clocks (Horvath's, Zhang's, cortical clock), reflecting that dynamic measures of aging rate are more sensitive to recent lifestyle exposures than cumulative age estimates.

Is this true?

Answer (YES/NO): NO